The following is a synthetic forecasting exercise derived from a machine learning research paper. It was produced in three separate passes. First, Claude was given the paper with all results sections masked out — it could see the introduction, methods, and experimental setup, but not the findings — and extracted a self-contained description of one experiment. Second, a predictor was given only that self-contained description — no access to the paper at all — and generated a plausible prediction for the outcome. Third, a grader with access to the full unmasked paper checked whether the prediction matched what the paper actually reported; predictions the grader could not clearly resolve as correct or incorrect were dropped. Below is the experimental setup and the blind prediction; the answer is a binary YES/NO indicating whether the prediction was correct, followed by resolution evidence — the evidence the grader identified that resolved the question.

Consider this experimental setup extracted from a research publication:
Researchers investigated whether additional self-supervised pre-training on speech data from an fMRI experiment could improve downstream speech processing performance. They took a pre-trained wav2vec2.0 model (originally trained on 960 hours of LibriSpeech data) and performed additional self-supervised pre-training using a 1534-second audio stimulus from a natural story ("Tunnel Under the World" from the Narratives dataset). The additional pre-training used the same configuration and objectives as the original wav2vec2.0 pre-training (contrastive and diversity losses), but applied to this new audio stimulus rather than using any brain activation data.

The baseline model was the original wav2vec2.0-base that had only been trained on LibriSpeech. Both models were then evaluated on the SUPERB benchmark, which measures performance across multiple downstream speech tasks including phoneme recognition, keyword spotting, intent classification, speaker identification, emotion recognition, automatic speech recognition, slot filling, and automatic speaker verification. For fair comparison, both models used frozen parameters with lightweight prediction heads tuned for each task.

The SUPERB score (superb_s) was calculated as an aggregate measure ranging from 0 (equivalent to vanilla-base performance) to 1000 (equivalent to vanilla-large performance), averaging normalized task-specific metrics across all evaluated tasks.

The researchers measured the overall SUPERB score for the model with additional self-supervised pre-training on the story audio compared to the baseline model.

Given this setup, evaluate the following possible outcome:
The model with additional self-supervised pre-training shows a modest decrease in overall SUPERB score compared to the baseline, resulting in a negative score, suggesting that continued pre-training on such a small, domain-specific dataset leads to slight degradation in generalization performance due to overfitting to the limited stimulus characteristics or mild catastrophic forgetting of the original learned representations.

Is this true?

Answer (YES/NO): NO